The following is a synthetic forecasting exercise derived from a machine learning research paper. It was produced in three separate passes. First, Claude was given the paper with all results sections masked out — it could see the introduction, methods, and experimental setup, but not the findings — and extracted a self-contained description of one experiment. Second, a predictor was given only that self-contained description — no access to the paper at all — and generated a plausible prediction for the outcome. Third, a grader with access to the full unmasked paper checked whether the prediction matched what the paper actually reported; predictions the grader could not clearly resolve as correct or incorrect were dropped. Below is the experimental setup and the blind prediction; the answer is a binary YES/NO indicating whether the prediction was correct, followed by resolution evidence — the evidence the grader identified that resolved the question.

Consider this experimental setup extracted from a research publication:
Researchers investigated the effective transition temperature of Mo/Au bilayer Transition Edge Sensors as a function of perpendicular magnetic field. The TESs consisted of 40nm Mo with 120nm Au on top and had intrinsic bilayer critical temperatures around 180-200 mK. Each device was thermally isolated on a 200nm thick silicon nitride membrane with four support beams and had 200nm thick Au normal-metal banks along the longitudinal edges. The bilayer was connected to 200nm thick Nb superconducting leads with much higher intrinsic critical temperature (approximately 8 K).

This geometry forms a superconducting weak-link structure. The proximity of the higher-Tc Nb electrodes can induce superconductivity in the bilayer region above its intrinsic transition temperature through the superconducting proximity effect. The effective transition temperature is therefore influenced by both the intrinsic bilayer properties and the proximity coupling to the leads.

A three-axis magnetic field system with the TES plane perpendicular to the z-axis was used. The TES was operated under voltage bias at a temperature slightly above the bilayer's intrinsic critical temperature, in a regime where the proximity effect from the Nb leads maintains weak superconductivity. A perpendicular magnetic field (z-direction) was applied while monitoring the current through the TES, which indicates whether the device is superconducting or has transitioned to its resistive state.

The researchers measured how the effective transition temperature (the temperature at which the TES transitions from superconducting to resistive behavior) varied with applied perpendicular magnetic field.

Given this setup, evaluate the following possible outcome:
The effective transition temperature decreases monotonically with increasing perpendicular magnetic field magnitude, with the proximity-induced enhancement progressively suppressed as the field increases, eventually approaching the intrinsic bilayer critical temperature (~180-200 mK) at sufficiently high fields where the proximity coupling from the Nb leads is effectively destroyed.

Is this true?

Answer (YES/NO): NO